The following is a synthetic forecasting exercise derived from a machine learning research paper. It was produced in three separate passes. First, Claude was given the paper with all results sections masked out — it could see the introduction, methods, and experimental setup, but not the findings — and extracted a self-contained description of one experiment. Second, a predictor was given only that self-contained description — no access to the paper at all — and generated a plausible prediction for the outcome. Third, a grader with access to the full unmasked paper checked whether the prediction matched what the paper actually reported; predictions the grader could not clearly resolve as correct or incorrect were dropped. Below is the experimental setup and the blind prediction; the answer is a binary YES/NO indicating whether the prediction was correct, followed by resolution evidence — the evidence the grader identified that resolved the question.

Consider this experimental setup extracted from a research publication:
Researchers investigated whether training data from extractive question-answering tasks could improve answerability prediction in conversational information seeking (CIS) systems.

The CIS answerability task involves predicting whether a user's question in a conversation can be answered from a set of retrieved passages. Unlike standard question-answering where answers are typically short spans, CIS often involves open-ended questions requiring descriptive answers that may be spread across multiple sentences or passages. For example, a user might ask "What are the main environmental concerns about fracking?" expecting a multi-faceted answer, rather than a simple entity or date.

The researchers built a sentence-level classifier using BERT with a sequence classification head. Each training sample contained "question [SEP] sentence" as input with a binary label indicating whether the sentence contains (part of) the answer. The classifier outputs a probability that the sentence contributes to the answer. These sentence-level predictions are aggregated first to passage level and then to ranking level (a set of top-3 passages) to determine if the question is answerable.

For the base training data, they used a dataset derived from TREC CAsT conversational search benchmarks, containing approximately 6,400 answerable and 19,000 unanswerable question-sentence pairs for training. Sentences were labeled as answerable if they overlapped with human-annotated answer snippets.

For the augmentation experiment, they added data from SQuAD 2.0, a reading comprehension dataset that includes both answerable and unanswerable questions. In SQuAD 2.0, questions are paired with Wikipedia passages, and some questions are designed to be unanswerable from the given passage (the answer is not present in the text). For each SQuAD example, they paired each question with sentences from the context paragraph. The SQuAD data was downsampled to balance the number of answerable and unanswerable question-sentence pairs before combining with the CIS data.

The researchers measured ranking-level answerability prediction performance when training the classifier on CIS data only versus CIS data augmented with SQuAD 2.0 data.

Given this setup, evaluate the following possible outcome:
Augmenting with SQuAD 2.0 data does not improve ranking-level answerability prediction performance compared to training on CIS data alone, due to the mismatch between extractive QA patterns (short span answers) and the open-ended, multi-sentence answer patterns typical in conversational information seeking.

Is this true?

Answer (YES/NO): YES